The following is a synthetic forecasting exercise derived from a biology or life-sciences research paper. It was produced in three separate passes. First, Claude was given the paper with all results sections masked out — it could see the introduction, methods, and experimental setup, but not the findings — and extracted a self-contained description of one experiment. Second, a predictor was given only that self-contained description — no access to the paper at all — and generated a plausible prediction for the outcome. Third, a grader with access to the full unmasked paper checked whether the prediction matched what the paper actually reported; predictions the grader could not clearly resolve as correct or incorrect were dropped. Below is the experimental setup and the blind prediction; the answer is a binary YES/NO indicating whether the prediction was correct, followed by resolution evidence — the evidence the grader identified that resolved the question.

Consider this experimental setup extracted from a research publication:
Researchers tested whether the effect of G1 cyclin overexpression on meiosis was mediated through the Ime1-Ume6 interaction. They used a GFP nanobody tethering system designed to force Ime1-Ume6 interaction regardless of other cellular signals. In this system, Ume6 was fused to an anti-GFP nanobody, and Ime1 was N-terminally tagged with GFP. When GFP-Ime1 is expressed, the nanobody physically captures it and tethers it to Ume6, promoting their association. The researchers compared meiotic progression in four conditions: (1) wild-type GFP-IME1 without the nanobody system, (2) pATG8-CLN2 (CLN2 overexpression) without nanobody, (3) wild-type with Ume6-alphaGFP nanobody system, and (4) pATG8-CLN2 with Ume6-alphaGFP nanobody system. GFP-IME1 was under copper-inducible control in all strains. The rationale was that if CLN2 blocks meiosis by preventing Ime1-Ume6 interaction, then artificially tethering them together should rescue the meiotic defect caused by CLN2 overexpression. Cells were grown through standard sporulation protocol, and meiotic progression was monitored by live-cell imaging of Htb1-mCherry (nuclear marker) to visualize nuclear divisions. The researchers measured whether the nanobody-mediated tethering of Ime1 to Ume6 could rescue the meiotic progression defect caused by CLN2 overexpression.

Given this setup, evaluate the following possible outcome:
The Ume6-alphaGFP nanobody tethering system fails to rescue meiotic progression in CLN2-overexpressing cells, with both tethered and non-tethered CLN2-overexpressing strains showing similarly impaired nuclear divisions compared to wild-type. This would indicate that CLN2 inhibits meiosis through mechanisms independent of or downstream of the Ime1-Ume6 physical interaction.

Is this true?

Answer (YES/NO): NO